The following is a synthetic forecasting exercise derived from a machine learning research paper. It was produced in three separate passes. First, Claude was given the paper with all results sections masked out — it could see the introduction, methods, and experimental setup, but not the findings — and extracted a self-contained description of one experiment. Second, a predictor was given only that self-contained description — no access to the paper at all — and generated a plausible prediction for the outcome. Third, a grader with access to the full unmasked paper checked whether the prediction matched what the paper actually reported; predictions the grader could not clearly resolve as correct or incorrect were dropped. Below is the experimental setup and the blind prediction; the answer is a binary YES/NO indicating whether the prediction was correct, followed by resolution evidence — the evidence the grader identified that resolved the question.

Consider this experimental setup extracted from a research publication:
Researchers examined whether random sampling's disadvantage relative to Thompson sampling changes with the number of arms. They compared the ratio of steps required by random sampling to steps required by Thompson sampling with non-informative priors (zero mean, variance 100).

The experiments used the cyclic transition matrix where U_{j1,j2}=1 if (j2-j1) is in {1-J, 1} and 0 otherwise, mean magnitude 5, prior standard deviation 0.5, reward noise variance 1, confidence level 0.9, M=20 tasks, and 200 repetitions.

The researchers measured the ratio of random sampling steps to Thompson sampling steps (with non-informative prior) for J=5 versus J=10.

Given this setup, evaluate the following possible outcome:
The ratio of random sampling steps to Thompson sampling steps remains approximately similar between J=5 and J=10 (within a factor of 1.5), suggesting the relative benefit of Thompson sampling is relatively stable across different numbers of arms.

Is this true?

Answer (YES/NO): NO